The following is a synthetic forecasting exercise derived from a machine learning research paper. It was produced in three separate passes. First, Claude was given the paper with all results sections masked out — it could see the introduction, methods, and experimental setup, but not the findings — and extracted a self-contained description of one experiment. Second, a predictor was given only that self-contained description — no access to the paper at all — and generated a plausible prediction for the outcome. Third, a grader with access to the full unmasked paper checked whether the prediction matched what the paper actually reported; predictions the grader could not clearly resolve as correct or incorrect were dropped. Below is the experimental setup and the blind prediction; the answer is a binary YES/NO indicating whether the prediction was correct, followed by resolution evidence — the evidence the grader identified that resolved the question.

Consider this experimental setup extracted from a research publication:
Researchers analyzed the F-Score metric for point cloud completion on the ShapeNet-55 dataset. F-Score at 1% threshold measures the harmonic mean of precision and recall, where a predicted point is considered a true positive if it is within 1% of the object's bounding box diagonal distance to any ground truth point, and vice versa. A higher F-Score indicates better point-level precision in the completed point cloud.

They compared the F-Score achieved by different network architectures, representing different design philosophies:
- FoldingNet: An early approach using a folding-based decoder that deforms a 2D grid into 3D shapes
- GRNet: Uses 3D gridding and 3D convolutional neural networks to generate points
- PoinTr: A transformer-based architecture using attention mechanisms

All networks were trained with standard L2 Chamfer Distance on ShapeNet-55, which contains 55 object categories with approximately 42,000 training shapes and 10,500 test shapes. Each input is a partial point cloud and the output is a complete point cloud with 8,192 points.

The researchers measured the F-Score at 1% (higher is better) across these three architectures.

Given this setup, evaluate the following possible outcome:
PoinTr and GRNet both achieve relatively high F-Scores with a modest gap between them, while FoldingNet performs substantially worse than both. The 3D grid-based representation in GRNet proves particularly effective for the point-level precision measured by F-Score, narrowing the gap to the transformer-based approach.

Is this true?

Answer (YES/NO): NO